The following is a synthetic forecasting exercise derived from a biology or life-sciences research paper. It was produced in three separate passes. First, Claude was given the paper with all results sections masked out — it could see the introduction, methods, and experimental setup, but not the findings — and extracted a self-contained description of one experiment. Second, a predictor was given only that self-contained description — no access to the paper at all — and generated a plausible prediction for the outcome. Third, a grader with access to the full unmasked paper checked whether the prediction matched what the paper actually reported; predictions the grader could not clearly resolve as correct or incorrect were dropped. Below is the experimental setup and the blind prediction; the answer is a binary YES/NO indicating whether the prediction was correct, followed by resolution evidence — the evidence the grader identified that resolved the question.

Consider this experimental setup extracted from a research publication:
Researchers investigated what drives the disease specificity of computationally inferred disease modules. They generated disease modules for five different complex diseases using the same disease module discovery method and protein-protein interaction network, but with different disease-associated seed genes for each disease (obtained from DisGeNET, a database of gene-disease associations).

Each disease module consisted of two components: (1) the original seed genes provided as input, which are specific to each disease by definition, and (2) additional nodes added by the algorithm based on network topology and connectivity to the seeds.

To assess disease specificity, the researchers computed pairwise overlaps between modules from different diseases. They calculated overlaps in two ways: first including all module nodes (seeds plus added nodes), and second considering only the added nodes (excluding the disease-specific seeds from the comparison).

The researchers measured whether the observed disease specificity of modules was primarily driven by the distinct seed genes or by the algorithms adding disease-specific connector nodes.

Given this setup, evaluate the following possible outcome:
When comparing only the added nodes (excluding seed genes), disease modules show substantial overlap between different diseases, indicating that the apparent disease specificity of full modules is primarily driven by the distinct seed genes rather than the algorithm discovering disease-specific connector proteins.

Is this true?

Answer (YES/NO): YES